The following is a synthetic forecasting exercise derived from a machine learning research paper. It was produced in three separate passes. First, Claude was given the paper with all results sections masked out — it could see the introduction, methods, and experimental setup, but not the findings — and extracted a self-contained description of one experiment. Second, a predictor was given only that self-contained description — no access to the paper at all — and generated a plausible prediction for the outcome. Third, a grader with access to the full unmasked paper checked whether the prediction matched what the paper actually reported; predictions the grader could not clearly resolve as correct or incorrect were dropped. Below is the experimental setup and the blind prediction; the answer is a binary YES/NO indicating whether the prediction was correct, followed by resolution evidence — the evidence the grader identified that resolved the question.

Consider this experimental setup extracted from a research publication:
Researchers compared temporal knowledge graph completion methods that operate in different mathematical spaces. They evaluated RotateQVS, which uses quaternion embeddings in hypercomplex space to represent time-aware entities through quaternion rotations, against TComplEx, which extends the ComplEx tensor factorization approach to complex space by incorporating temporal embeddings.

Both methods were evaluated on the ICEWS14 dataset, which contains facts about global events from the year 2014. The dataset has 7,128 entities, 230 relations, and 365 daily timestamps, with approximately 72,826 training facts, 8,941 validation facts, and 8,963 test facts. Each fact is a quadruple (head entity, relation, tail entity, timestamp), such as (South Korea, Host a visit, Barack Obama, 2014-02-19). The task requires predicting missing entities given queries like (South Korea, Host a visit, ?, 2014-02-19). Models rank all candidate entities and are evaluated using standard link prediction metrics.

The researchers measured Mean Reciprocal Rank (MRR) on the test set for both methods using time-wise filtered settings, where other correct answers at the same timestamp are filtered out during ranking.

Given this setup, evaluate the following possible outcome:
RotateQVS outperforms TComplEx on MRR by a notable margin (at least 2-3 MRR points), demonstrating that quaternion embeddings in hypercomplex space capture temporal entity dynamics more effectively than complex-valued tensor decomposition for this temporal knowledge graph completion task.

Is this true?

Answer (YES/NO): NO